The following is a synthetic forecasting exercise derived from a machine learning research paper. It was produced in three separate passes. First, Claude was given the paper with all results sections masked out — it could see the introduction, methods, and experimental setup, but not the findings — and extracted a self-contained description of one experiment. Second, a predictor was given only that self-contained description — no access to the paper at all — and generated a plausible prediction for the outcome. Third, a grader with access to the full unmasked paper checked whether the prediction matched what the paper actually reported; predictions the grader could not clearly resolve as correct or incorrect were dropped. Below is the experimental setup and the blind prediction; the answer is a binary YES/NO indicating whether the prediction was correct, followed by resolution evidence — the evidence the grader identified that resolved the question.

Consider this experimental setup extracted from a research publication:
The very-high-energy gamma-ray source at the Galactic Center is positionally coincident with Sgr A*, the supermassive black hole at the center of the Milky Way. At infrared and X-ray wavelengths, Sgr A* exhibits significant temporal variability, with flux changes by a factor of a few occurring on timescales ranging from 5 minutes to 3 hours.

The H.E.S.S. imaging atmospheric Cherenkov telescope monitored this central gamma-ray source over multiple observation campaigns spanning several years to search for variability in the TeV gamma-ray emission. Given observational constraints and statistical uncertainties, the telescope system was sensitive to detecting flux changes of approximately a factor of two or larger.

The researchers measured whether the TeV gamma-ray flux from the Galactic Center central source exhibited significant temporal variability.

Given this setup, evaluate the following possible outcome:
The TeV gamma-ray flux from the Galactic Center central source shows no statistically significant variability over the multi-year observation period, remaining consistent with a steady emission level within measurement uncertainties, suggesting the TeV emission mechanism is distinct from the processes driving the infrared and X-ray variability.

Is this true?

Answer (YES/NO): YES